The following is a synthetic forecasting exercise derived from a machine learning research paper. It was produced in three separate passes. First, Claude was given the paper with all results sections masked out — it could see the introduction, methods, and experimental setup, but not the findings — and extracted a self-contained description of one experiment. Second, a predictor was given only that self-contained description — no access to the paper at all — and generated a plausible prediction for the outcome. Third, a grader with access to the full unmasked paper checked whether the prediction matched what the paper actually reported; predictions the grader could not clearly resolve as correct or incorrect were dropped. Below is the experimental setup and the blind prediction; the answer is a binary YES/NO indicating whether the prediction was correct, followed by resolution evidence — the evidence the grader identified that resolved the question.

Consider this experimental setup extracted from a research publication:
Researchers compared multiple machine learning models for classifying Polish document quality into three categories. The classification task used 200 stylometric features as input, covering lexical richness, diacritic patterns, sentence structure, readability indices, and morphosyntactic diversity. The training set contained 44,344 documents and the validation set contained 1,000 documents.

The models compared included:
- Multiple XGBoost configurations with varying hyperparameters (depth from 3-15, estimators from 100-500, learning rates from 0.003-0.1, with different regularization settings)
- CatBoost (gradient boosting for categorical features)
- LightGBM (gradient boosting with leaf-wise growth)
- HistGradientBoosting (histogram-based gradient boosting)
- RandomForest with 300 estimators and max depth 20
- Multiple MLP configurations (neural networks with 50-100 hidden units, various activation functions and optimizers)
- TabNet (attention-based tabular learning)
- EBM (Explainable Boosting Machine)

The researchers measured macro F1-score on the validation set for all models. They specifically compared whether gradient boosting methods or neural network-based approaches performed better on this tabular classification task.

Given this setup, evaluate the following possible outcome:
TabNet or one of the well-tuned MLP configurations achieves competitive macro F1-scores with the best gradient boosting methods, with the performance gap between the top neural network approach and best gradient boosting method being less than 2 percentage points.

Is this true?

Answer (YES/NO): NO